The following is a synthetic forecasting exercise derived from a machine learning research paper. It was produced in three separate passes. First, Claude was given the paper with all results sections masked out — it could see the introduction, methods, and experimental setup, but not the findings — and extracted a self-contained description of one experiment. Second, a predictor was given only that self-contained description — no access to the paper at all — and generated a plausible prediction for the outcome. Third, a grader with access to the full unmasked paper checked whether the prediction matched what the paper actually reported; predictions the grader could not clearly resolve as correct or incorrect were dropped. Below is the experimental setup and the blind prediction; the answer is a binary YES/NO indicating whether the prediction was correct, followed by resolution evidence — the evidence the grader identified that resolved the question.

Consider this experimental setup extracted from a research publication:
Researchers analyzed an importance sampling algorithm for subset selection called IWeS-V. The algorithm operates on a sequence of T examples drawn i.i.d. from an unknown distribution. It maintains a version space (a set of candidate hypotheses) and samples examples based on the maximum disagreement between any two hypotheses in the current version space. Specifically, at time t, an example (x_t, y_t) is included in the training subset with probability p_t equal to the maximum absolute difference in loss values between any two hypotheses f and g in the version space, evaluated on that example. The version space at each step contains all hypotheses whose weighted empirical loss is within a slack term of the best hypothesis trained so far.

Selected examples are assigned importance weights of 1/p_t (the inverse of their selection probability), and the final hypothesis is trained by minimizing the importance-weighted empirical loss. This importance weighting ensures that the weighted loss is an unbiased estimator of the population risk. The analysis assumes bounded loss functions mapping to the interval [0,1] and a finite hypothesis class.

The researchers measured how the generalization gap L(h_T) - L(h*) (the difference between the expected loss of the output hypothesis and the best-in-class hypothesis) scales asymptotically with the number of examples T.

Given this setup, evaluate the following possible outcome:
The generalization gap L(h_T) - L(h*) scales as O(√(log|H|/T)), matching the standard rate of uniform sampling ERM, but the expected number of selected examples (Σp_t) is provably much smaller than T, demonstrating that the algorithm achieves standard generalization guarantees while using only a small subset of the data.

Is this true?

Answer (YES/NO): NO